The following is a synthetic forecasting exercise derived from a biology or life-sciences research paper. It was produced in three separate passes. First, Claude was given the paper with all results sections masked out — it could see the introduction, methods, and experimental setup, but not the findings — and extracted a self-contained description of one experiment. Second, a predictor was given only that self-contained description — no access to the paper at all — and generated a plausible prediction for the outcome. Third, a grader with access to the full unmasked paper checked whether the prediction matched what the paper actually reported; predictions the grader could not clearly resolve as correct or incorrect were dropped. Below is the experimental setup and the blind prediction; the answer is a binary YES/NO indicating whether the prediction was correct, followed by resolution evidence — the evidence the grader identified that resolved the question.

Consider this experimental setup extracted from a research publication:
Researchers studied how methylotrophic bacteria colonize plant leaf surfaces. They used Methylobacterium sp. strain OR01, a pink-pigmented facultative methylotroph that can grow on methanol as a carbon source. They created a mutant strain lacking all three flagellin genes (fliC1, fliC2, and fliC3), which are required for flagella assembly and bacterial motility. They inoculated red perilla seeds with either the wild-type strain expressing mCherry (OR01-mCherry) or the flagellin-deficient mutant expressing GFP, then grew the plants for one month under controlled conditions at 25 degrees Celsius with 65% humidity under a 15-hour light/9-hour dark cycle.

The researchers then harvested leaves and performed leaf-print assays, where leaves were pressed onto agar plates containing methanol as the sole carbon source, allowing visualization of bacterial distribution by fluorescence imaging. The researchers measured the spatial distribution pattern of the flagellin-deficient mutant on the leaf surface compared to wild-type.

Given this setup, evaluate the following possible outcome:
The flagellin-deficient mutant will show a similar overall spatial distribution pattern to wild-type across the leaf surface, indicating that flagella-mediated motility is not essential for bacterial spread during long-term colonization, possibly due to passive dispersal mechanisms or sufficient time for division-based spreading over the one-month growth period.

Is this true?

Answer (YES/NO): NO